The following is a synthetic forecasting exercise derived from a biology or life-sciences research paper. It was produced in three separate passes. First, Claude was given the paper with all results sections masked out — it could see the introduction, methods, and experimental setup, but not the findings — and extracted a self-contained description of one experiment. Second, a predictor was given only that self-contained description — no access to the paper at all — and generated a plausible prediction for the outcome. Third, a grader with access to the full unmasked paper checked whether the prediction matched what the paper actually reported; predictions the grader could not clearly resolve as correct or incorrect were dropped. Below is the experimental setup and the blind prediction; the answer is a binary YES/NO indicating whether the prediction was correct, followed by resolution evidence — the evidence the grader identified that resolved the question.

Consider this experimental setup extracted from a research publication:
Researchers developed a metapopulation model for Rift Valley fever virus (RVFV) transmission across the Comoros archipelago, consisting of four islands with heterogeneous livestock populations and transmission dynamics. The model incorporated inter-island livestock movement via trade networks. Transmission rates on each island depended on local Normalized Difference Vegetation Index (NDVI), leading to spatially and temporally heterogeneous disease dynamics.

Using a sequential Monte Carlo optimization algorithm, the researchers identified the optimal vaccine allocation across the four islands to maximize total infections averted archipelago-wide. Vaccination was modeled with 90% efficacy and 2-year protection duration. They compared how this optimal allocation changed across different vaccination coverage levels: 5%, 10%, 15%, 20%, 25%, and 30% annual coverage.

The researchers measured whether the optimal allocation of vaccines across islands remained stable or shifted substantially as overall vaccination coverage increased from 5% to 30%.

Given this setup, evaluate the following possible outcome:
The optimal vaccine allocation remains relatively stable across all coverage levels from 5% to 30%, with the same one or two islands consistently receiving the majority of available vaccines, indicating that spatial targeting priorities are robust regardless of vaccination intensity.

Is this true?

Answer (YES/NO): NO